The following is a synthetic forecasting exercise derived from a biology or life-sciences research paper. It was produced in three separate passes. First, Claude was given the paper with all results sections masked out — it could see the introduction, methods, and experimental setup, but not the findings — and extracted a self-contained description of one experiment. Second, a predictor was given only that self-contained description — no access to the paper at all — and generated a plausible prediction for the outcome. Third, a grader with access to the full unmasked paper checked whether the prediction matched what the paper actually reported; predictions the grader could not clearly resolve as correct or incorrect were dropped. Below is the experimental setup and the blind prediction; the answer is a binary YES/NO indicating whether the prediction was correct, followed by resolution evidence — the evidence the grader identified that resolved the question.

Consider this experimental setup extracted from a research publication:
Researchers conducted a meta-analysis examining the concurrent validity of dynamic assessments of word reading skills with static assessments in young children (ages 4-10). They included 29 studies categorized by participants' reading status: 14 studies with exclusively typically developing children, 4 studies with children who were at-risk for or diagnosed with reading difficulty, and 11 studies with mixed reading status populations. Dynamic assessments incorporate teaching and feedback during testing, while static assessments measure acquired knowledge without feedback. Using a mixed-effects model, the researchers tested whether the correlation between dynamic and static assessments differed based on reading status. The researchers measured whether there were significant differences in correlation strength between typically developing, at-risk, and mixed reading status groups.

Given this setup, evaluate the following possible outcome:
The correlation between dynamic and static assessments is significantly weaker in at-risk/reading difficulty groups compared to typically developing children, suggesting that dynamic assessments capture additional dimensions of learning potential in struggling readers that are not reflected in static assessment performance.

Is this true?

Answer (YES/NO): NO